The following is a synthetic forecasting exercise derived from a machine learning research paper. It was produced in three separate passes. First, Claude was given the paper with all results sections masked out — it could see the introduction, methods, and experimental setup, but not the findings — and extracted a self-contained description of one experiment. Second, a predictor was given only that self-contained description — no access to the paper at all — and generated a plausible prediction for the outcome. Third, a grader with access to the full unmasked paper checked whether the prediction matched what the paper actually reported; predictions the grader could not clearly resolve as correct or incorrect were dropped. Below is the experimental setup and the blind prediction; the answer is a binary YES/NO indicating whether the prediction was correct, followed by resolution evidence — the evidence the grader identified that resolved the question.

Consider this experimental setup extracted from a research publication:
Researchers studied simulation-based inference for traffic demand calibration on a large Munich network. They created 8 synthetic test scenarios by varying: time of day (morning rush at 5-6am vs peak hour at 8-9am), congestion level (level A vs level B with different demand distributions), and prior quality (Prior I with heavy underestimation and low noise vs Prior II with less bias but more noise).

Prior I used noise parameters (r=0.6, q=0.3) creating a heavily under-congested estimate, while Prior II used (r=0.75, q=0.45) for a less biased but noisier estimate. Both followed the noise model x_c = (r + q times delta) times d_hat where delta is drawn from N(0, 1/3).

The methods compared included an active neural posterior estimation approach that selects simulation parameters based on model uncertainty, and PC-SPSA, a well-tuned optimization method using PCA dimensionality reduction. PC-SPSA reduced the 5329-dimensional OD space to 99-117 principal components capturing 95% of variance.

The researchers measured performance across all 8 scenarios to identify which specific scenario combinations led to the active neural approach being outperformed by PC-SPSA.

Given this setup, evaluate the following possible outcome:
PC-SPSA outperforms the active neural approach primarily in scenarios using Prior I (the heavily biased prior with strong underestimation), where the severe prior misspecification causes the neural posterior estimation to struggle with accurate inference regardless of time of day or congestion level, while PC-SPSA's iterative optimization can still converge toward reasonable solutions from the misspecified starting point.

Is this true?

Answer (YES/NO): NO